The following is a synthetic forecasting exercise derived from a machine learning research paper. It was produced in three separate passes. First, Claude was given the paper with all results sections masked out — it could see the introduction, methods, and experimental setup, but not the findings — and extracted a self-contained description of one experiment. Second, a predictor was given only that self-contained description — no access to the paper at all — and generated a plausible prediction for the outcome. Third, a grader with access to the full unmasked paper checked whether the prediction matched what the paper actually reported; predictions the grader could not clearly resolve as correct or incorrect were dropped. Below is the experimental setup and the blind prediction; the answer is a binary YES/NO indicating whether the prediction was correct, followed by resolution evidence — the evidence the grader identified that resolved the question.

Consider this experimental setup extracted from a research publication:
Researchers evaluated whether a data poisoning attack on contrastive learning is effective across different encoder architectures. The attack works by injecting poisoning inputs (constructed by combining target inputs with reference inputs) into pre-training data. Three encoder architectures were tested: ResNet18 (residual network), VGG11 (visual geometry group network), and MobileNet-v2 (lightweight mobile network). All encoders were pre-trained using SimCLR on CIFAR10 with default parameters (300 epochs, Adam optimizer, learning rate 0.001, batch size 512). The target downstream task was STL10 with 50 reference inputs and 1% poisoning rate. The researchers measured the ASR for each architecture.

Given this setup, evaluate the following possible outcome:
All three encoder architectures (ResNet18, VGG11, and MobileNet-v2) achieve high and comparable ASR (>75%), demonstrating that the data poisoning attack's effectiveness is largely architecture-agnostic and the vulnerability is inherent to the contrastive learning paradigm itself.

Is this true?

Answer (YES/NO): YES